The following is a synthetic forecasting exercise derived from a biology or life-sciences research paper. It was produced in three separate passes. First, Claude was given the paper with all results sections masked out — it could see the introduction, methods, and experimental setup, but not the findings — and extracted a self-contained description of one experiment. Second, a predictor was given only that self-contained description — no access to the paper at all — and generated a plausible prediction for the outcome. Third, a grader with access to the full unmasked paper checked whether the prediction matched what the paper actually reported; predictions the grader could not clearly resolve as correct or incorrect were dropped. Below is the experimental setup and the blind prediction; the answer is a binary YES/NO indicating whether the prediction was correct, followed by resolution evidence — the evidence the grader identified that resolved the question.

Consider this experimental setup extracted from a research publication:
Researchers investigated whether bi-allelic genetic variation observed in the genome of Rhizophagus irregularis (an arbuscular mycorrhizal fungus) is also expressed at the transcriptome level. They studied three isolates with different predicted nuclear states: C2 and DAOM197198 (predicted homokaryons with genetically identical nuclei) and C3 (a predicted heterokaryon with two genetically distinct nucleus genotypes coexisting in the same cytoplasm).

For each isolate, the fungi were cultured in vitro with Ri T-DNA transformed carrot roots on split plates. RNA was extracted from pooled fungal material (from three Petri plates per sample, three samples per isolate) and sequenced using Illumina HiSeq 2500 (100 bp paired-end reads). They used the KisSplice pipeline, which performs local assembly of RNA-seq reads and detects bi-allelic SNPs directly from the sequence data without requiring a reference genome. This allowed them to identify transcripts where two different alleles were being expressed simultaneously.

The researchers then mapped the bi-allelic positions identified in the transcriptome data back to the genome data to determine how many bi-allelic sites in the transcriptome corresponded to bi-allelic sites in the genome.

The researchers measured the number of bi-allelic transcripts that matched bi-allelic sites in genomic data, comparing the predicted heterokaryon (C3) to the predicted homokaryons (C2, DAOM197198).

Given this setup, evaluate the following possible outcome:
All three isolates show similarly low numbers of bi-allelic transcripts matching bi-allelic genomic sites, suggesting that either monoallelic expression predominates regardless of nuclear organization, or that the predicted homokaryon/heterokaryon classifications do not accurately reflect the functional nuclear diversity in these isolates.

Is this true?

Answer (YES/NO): NO